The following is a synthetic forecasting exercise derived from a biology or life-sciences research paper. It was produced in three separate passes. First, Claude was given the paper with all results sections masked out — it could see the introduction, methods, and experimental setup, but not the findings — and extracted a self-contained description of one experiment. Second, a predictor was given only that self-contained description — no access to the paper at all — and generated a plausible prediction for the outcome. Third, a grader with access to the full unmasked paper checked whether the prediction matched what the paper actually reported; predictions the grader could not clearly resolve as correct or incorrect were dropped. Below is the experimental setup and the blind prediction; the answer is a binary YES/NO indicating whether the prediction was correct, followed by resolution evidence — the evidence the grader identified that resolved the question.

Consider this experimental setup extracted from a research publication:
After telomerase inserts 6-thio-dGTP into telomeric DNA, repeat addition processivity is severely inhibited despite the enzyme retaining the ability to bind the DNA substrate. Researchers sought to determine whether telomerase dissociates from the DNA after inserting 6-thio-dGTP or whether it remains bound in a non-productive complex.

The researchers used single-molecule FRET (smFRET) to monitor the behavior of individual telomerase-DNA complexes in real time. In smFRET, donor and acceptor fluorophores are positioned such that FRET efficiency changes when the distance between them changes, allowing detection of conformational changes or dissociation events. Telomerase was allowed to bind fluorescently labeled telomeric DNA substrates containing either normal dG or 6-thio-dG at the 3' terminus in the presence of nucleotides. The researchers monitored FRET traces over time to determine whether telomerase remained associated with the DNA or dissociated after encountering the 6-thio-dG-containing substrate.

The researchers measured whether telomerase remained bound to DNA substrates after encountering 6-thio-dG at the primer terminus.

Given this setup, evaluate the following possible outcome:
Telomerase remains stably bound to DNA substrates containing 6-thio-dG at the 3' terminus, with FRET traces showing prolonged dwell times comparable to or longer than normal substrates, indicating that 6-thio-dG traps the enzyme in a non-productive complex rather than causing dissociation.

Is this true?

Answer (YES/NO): YES